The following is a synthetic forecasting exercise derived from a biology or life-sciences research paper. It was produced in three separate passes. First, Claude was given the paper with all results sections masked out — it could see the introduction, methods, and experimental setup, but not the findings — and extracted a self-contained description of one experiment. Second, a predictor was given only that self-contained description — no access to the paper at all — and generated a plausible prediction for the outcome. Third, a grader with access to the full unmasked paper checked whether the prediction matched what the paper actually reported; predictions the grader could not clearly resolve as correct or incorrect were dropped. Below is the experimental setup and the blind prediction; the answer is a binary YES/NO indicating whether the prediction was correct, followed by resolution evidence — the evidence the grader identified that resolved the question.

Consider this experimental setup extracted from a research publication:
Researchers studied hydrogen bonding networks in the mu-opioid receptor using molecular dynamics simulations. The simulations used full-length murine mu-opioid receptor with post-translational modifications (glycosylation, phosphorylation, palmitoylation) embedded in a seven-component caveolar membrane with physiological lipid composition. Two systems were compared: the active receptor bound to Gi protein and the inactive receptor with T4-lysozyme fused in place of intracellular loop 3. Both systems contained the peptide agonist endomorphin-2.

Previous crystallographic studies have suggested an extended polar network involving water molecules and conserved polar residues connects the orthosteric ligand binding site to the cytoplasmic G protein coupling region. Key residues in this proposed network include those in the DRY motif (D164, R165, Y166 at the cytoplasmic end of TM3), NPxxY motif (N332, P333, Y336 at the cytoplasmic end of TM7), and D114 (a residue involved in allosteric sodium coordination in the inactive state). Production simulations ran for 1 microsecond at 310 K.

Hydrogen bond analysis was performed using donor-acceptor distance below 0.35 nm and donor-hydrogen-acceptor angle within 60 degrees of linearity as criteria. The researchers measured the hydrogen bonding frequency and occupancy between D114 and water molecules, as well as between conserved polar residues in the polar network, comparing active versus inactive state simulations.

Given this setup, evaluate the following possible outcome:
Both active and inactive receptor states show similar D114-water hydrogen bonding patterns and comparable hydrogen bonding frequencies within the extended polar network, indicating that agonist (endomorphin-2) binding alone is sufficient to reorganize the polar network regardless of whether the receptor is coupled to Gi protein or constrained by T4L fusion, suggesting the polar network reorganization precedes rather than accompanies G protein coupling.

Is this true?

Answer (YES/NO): NO